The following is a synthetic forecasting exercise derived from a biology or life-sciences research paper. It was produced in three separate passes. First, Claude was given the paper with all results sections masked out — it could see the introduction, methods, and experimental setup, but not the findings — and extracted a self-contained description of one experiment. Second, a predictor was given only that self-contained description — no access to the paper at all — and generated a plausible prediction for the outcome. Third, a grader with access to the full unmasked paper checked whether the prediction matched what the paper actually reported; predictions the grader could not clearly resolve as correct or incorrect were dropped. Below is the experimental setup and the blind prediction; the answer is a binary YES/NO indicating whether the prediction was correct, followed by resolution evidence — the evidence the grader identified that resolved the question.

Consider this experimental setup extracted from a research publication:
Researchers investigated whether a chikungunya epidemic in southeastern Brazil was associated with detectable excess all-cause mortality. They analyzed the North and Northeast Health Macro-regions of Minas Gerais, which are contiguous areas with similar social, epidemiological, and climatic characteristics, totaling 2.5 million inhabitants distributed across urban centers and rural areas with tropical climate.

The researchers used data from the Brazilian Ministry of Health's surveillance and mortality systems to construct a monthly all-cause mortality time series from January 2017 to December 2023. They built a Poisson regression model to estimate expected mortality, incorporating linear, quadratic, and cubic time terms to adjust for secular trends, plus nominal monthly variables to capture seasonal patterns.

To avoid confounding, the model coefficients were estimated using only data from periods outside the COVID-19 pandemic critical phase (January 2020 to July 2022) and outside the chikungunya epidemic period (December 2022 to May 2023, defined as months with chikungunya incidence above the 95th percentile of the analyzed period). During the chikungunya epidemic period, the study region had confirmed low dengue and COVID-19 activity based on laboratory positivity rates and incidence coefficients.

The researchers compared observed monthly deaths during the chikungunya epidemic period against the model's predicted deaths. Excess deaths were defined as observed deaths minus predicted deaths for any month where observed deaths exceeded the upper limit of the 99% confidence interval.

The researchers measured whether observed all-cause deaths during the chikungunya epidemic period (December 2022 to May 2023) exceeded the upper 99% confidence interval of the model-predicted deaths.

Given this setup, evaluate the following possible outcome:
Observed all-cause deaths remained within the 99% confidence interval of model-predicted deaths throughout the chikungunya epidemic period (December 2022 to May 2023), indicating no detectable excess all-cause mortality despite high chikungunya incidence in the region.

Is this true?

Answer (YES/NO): NO